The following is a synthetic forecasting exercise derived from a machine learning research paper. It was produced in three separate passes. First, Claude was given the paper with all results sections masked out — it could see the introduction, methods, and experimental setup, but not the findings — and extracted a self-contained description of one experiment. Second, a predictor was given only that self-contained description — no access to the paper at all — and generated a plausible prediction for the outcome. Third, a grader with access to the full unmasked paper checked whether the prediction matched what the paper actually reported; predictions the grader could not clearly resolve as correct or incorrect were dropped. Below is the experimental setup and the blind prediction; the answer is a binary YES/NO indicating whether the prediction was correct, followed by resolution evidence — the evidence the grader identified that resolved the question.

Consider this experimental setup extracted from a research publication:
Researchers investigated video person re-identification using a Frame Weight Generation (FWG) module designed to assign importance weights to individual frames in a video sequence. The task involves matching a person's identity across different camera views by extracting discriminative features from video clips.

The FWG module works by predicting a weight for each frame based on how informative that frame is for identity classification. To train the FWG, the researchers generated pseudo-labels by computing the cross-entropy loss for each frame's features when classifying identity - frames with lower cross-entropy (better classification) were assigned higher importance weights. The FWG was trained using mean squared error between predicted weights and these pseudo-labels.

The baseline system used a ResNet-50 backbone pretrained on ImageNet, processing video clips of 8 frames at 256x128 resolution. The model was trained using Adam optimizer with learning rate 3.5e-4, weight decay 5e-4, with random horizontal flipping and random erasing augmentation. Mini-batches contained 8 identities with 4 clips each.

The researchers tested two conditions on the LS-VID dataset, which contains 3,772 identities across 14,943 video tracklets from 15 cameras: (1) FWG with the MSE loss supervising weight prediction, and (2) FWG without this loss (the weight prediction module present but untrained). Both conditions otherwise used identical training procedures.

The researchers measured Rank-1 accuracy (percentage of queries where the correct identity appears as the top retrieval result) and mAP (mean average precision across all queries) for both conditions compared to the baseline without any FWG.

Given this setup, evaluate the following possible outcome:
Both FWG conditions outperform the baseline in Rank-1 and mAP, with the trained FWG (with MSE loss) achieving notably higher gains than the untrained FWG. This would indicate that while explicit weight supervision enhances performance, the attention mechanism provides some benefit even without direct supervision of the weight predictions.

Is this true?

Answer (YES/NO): NO